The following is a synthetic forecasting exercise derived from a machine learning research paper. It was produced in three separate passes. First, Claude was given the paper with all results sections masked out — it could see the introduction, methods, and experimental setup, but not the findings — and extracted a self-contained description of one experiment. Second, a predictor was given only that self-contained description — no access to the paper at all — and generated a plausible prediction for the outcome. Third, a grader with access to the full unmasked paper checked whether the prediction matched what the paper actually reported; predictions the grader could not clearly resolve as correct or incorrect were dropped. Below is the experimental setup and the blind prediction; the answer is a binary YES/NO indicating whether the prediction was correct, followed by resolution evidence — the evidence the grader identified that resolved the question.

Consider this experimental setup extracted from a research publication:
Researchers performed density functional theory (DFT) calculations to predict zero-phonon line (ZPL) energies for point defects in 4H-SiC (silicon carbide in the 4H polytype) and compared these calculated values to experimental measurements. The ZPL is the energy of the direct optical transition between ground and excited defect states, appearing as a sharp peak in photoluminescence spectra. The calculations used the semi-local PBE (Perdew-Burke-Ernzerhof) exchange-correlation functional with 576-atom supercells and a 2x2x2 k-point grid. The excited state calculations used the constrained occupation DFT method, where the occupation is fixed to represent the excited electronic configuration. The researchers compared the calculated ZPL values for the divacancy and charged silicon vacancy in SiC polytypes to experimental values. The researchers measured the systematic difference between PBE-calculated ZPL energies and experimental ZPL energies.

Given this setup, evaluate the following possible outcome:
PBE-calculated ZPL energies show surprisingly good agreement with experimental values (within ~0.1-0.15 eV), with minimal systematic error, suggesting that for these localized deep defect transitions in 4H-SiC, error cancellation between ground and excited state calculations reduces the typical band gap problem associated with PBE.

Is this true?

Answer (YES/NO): NO